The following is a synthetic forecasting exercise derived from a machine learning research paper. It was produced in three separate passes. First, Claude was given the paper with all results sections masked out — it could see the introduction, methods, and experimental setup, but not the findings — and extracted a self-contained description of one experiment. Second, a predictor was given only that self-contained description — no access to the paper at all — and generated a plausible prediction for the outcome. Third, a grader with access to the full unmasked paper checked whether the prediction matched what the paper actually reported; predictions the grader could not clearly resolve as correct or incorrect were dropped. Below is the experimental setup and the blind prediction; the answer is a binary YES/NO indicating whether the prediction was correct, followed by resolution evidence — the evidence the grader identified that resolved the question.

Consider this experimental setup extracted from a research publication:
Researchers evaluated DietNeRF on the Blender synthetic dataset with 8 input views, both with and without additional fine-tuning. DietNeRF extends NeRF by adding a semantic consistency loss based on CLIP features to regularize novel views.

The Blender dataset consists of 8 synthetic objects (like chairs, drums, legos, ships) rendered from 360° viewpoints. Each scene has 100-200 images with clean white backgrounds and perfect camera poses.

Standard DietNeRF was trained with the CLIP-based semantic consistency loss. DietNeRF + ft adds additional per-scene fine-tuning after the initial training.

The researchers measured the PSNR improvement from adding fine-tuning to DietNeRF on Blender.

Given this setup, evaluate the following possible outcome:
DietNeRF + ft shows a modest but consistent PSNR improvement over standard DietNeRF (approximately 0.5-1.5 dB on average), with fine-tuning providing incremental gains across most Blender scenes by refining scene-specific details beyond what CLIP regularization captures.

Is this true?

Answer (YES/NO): NO